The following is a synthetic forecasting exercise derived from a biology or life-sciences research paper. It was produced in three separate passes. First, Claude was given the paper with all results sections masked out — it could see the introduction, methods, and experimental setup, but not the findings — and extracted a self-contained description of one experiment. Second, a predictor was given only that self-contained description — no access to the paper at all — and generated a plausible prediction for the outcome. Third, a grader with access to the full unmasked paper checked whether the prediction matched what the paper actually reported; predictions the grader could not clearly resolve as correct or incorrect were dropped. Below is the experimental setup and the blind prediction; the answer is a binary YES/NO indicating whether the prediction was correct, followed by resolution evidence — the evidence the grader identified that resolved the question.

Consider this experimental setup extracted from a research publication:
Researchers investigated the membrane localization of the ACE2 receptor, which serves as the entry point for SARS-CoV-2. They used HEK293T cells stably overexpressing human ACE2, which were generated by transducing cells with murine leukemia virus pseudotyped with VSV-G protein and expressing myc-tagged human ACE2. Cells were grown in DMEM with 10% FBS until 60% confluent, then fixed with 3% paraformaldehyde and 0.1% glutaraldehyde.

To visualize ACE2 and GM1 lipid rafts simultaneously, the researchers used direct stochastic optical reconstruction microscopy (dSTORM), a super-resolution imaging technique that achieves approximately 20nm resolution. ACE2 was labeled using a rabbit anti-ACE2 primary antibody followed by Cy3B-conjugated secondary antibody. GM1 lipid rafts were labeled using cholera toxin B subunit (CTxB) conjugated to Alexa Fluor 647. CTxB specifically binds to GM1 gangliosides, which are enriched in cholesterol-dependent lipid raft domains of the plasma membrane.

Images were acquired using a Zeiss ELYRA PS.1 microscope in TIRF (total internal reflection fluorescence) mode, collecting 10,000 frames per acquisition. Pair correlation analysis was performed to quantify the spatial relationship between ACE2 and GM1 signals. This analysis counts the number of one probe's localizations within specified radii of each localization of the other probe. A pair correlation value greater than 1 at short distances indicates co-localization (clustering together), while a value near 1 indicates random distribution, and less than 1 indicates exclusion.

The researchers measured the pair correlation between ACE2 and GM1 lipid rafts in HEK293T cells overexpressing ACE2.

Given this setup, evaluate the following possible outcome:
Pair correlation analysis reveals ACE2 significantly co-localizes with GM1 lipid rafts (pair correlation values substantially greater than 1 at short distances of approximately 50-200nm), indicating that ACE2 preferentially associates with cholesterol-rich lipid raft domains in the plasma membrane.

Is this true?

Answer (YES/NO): NO